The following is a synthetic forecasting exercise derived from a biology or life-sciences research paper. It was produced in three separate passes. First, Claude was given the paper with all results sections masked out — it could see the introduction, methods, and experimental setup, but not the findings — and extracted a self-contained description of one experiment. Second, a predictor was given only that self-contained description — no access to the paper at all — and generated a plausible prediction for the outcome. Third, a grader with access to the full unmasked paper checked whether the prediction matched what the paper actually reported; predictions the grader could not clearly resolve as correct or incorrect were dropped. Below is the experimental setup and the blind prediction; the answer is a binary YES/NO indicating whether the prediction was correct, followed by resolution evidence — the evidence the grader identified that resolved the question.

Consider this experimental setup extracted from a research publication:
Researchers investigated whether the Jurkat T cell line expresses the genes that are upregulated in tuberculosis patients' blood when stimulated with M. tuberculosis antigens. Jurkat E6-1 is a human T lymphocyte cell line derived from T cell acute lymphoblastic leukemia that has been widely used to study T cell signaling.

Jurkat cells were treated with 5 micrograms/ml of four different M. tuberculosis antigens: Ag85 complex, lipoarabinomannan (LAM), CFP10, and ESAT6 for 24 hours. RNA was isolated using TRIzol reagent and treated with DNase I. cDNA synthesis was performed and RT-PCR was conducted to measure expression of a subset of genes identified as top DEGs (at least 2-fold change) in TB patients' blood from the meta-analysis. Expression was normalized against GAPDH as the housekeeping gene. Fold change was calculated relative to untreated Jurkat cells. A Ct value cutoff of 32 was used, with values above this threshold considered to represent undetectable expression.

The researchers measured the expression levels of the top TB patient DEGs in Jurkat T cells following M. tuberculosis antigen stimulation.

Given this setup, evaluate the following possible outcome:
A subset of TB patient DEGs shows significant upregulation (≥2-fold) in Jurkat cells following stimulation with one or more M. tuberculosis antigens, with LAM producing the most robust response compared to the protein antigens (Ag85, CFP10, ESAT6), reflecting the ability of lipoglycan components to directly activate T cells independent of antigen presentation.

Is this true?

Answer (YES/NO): NO